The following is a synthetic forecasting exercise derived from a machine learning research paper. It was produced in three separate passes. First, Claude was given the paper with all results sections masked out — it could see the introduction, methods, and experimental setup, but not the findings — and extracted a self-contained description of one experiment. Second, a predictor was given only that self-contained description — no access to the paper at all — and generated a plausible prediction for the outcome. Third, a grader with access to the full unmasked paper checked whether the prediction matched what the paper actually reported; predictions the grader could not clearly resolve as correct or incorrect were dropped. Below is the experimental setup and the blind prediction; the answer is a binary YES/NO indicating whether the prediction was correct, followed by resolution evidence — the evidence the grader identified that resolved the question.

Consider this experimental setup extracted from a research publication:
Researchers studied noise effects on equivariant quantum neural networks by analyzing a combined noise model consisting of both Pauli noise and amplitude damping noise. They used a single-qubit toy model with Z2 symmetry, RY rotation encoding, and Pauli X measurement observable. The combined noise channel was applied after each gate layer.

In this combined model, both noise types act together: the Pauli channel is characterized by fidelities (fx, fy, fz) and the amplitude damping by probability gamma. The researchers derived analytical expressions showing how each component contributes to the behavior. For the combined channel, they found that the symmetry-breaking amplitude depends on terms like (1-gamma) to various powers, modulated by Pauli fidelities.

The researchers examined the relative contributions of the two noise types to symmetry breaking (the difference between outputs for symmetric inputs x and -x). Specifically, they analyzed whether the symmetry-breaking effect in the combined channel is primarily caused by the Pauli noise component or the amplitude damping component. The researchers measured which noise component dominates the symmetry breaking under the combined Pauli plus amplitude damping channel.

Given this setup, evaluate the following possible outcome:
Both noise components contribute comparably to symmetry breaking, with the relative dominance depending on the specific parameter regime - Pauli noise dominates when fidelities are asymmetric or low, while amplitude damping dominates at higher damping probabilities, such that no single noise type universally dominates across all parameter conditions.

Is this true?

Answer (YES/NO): NO